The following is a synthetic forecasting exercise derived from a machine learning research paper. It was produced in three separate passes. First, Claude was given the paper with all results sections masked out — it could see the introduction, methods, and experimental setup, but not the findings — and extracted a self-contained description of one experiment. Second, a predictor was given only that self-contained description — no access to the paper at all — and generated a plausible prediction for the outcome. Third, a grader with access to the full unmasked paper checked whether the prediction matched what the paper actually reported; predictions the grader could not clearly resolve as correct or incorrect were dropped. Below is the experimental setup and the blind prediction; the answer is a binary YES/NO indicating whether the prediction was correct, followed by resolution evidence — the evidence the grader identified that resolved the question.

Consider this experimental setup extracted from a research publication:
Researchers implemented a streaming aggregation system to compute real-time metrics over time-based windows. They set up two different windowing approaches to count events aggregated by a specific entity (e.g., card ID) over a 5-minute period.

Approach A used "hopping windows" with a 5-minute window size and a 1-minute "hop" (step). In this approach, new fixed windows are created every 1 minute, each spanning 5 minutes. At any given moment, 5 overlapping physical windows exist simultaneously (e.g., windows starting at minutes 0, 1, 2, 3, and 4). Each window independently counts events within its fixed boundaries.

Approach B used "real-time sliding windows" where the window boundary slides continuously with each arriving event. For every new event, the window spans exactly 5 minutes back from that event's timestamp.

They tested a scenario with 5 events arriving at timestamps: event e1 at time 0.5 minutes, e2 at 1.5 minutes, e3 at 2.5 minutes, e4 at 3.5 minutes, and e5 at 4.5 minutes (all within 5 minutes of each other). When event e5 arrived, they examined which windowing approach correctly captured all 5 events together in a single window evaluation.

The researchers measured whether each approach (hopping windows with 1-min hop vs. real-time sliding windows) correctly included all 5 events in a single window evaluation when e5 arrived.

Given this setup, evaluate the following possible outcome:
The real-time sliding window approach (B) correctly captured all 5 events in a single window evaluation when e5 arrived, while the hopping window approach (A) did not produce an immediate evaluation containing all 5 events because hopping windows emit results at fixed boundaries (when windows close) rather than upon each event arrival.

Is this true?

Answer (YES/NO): NO